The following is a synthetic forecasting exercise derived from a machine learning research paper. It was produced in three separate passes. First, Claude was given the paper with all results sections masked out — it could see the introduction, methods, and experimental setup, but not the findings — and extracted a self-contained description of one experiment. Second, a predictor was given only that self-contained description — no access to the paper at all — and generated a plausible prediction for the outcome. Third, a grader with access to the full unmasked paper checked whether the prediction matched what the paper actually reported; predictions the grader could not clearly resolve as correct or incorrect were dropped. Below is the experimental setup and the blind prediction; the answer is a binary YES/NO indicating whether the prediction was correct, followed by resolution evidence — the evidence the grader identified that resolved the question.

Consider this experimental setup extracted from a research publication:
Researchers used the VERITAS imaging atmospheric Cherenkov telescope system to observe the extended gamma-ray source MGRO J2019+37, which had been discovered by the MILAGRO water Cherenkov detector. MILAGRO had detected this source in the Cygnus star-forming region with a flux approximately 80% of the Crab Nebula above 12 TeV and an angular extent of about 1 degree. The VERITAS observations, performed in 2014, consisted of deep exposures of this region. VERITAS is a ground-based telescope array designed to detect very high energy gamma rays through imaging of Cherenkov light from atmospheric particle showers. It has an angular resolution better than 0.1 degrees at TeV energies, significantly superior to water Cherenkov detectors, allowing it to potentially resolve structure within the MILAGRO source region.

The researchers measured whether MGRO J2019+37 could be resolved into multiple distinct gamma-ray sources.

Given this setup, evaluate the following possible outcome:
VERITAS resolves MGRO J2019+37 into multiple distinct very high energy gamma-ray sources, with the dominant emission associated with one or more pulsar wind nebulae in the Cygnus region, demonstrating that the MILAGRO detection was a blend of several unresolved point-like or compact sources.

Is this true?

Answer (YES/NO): NO